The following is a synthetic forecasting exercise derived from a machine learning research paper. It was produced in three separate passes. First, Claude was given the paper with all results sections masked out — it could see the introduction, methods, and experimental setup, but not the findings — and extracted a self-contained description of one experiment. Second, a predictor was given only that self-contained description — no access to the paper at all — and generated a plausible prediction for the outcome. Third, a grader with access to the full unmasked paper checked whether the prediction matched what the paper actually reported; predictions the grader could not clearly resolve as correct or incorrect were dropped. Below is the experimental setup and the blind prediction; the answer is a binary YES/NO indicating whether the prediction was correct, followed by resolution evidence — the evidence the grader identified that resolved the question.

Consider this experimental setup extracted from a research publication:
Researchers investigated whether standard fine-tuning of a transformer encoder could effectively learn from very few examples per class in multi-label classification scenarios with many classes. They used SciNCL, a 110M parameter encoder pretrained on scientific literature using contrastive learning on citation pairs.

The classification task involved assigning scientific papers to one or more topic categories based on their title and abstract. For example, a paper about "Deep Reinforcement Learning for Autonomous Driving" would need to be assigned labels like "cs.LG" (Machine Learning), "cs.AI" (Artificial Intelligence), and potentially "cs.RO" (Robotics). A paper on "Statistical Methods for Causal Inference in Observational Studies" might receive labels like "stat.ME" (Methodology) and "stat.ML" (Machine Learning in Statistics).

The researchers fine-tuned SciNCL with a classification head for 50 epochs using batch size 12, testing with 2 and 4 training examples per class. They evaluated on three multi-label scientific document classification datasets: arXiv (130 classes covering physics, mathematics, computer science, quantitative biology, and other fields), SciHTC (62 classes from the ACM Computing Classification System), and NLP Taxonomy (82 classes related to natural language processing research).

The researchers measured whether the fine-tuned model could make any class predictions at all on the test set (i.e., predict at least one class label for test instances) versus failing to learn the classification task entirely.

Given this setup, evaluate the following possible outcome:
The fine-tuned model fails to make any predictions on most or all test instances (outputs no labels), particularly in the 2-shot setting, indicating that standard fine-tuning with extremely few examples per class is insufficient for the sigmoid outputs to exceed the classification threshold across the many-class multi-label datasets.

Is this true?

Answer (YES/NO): YES